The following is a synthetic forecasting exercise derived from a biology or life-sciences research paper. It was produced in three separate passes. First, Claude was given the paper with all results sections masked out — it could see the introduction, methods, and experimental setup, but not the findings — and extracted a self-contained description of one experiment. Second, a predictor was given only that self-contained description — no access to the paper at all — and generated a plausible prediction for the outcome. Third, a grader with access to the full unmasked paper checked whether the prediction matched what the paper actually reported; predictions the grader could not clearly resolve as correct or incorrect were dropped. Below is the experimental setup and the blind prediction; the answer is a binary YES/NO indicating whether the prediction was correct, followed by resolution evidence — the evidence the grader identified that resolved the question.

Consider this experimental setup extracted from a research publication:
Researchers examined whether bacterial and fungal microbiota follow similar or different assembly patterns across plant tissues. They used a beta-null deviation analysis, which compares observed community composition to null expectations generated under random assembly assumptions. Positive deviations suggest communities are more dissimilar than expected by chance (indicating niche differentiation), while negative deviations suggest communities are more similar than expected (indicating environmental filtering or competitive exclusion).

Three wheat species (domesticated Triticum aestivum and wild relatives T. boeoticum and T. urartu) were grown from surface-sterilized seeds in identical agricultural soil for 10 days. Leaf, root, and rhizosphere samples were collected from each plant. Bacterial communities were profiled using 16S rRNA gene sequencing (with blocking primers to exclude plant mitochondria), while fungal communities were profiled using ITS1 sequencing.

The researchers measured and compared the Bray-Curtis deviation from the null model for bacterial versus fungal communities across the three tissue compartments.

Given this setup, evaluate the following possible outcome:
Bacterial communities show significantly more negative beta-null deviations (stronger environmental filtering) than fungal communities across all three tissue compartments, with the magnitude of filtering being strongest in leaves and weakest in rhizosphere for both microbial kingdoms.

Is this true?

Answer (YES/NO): NO